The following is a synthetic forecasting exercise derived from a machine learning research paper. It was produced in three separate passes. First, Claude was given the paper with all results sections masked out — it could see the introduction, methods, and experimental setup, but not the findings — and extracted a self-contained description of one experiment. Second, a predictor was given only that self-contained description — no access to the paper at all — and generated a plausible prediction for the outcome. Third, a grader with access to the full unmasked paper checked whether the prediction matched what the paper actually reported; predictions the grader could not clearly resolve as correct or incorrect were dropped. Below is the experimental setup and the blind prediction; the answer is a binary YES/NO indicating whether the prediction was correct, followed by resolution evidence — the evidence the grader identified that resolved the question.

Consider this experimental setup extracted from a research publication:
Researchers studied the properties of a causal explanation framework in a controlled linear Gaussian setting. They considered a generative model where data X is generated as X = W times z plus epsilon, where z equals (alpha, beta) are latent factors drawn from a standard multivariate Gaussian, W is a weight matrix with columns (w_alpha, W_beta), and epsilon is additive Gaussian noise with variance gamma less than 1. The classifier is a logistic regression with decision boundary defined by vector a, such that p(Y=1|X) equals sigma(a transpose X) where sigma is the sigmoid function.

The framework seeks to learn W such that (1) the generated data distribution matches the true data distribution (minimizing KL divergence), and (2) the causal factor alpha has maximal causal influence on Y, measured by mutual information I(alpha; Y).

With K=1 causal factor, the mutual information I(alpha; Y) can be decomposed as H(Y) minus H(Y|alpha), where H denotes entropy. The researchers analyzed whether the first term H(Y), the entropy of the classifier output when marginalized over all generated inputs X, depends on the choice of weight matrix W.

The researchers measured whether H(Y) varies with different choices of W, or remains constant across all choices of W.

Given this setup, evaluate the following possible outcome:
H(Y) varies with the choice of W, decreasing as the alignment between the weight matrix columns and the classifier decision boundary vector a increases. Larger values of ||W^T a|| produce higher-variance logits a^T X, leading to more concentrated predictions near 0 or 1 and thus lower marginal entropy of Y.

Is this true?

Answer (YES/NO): NO